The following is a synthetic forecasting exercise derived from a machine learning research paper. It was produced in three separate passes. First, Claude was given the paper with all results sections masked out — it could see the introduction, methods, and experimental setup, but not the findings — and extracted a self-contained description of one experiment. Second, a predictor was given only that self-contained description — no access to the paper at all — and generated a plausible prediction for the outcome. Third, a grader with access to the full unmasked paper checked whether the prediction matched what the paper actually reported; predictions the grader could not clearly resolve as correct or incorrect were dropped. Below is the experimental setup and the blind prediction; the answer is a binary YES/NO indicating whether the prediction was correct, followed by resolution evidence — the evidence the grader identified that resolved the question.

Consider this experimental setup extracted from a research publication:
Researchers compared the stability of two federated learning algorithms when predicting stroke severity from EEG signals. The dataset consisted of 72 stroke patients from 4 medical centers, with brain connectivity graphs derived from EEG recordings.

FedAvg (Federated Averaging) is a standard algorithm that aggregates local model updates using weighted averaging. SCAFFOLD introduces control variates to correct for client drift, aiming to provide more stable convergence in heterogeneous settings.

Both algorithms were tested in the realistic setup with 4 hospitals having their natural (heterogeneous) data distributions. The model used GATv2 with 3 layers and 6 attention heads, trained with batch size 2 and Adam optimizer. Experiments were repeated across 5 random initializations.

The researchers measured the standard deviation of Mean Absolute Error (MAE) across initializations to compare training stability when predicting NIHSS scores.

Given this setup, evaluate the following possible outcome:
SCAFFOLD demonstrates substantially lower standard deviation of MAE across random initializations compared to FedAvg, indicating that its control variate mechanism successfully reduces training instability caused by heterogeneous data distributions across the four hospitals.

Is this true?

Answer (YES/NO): NO